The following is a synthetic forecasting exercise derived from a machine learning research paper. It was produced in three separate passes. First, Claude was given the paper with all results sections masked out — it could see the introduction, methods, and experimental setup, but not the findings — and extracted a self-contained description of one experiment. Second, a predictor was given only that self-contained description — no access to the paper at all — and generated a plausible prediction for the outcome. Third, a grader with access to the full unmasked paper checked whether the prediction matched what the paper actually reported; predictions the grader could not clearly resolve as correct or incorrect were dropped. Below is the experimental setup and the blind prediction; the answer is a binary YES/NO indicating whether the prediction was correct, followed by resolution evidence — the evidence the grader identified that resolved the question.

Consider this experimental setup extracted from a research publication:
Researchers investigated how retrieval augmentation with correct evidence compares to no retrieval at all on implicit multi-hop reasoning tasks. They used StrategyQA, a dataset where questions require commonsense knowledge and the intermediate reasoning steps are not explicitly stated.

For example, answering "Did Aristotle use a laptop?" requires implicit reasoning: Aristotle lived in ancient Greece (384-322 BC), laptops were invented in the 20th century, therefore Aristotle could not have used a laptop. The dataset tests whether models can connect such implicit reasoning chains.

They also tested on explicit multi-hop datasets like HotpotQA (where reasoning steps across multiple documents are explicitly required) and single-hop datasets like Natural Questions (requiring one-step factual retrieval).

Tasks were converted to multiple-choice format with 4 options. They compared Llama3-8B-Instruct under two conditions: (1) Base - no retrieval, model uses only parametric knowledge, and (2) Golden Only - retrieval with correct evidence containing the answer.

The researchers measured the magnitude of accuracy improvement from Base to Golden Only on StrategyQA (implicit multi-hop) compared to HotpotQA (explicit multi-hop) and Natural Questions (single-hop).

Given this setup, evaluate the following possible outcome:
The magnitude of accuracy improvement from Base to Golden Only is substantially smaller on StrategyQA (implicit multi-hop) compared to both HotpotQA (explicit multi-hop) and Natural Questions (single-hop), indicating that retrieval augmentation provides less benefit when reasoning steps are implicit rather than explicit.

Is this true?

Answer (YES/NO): YES